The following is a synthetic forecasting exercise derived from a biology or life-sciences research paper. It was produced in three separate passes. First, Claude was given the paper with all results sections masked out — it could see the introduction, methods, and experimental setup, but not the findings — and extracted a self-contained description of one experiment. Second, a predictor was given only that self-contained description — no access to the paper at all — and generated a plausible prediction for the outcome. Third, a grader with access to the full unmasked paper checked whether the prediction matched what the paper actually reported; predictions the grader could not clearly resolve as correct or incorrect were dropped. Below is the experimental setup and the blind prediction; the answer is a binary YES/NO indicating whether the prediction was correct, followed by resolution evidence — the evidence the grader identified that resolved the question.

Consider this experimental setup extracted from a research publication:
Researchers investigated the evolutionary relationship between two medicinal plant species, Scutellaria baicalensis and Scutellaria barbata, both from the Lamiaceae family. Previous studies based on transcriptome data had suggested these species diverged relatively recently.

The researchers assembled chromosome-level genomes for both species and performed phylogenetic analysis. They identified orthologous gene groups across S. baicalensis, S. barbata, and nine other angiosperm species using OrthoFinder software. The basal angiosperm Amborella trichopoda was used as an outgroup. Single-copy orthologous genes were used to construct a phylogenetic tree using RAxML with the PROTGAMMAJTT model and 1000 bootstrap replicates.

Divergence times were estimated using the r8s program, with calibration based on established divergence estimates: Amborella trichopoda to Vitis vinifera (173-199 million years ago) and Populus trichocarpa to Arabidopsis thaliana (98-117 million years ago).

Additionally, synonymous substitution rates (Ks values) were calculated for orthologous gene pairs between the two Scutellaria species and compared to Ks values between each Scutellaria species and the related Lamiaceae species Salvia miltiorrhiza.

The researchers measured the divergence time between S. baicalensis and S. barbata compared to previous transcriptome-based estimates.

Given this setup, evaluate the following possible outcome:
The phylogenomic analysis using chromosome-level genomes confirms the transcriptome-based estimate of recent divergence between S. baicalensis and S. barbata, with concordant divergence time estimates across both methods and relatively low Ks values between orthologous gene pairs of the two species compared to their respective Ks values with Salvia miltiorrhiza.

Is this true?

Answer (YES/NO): NO